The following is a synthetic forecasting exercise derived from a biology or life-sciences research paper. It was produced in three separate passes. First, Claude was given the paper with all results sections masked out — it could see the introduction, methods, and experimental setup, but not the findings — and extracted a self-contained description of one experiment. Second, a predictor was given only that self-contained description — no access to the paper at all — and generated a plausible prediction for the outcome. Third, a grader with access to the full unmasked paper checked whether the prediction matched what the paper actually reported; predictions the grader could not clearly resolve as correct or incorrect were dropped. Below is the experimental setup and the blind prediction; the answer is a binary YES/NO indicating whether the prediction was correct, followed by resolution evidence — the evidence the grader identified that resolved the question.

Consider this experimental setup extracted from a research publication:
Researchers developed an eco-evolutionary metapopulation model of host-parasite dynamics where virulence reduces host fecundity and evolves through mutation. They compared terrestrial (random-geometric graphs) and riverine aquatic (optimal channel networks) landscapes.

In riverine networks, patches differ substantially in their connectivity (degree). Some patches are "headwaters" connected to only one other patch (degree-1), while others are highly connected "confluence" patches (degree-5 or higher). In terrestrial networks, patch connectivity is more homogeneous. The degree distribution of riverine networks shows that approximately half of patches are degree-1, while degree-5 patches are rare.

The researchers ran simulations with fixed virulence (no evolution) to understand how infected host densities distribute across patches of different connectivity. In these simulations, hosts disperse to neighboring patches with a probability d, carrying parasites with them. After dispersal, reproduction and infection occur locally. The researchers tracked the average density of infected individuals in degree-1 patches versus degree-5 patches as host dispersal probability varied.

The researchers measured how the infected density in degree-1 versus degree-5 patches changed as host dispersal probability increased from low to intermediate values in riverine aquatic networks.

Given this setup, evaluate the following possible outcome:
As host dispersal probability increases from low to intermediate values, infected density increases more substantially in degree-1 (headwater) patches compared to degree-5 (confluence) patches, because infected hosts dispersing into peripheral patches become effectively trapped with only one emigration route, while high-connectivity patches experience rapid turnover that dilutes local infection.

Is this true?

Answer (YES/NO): NO